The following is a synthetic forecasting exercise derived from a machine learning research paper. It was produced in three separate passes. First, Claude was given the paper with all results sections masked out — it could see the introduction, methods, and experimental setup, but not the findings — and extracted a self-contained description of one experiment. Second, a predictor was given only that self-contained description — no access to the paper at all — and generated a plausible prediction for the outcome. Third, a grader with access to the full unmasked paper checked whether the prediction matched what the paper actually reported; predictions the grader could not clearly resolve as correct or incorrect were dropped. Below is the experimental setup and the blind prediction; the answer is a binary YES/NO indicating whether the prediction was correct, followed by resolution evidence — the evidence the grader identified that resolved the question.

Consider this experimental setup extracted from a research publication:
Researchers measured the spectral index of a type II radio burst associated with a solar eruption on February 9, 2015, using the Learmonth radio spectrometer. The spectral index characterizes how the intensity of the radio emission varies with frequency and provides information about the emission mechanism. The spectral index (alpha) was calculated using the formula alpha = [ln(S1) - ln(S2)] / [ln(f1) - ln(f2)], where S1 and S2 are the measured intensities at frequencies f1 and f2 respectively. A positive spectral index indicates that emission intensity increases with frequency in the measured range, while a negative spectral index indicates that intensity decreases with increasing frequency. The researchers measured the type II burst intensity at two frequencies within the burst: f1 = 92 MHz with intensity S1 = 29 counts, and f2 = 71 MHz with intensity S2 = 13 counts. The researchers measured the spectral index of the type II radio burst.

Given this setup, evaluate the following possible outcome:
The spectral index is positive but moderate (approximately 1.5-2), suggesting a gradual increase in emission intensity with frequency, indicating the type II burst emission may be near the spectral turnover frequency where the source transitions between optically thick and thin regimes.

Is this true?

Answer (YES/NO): NO